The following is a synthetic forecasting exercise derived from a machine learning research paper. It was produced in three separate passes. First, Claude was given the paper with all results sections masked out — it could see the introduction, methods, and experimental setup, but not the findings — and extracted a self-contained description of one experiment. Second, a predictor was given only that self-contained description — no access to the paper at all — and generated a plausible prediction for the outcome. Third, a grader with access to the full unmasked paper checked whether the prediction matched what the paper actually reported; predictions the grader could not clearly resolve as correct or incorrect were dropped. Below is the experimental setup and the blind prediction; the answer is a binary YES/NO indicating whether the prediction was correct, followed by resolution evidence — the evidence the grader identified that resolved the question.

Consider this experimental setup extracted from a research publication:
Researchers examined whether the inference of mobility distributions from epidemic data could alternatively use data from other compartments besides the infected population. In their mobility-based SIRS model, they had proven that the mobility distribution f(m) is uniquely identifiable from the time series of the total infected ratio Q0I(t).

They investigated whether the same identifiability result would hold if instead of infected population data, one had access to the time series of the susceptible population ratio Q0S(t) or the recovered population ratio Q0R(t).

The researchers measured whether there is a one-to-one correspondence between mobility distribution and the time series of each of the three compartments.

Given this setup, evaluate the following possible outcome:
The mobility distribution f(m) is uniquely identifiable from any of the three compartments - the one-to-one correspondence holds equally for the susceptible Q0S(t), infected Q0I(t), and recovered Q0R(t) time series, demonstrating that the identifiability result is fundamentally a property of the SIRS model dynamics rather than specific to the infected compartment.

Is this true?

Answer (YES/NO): YES